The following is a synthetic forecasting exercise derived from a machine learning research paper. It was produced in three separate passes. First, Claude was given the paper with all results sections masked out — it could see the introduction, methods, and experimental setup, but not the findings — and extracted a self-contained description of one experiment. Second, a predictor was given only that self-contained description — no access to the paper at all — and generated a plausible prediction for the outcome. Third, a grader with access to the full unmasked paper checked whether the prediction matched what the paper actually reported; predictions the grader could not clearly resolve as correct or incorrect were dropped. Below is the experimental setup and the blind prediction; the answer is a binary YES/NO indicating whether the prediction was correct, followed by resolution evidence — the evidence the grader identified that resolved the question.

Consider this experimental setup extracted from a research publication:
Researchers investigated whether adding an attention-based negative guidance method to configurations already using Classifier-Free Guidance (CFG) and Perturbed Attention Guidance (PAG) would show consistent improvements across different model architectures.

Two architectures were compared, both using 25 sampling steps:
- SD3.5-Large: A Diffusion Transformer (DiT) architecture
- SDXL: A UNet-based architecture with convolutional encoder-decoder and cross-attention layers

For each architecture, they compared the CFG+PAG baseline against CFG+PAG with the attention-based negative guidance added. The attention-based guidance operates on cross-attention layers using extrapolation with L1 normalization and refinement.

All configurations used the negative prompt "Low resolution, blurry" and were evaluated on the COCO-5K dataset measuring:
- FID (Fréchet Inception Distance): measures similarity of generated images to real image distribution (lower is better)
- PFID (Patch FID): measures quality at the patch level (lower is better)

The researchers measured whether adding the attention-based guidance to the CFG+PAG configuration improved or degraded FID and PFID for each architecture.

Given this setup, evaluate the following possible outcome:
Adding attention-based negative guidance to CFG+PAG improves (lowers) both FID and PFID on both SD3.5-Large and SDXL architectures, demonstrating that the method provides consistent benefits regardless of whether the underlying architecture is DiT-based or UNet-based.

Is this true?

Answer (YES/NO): NO